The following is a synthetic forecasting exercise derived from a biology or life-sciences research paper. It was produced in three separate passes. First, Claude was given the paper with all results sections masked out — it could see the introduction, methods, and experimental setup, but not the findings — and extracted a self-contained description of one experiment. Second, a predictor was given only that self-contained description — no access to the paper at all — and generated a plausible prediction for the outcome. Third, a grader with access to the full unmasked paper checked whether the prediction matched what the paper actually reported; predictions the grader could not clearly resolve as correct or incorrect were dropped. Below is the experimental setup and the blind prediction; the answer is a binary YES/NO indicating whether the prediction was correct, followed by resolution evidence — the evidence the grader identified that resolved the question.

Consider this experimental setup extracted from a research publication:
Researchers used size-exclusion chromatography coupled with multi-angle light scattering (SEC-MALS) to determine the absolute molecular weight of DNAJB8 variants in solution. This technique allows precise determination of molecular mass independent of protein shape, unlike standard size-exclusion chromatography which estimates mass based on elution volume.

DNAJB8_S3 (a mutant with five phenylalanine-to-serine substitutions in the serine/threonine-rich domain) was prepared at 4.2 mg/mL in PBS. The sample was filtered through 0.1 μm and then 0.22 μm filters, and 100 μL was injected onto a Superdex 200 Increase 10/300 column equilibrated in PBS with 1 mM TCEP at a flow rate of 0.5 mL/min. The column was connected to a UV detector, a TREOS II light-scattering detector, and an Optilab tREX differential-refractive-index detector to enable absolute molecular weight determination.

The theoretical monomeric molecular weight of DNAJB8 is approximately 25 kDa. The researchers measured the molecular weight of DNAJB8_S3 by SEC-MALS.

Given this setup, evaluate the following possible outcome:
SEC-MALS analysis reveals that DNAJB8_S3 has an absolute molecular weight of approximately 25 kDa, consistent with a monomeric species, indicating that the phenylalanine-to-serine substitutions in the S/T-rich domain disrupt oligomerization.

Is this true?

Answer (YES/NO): YES